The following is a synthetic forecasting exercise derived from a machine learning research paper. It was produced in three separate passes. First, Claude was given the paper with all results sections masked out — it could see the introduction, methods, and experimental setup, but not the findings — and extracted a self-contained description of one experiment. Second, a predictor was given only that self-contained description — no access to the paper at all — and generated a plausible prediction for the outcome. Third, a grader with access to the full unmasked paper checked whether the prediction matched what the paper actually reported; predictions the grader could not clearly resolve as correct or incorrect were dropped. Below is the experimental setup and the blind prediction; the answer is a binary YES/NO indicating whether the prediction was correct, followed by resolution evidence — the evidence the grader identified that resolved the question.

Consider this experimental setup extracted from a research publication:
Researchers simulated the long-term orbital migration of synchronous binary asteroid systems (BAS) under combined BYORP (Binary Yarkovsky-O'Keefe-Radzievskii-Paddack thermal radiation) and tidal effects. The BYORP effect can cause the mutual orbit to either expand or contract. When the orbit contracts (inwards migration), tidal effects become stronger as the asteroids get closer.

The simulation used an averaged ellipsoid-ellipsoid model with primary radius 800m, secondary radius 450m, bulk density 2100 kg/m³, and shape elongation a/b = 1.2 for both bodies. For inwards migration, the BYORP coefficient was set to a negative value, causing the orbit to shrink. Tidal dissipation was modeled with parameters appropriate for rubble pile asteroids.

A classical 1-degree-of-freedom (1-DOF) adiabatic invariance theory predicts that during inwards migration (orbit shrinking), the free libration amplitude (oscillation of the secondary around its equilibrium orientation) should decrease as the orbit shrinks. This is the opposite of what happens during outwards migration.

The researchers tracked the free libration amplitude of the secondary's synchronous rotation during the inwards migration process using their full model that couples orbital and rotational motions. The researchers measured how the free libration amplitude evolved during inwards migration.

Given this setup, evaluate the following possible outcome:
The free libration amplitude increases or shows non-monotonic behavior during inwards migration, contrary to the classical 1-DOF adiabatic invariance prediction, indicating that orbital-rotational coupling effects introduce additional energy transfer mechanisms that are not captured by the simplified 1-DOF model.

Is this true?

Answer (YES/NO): YES